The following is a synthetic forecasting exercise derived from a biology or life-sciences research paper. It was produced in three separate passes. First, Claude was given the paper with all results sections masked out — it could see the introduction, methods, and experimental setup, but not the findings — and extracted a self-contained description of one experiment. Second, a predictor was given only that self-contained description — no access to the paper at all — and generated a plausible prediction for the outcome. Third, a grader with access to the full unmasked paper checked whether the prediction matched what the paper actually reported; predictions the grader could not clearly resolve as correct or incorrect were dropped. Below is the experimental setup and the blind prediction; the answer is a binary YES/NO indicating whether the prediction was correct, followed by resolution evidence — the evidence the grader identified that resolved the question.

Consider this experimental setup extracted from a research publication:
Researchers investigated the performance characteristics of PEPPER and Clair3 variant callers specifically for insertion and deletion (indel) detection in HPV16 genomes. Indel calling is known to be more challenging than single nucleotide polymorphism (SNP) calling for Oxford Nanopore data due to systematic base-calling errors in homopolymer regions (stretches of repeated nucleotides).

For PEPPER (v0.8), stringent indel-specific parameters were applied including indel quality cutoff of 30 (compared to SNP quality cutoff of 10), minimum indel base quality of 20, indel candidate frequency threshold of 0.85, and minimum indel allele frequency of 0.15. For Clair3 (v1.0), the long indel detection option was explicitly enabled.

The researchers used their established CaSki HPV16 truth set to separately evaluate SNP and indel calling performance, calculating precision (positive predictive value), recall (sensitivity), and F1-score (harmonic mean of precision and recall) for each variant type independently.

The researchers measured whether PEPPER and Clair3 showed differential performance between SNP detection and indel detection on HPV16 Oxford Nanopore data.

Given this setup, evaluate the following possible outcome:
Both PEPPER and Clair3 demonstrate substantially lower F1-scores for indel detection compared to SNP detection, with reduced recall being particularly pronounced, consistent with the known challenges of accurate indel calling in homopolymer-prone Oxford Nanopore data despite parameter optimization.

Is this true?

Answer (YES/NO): YES